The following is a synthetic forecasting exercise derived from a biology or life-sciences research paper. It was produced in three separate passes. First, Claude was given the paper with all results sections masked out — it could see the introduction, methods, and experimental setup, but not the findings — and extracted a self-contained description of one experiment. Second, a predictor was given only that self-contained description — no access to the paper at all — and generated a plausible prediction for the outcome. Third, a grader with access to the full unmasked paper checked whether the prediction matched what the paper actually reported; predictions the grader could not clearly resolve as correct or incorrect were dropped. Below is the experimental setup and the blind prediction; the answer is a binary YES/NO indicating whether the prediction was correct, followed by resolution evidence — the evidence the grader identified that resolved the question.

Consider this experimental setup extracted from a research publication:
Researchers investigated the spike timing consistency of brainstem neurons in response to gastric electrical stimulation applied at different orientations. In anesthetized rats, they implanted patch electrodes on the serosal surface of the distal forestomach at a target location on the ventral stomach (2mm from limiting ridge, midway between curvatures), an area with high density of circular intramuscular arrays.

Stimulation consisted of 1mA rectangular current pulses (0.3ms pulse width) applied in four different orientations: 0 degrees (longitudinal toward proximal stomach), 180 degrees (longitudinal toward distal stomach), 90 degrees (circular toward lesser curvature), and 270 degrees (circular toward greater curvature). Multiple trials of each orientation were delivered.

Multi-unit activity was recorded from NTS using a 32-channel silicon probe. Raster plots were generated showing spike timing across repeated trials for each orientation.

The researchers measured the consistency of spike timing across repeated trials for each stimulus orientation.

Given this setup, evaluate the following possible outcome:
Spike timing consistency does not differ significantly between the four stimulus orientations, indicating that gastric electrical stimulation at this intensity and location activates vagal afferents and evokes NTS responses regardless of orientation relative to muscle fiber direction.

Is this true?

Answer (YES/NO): NO